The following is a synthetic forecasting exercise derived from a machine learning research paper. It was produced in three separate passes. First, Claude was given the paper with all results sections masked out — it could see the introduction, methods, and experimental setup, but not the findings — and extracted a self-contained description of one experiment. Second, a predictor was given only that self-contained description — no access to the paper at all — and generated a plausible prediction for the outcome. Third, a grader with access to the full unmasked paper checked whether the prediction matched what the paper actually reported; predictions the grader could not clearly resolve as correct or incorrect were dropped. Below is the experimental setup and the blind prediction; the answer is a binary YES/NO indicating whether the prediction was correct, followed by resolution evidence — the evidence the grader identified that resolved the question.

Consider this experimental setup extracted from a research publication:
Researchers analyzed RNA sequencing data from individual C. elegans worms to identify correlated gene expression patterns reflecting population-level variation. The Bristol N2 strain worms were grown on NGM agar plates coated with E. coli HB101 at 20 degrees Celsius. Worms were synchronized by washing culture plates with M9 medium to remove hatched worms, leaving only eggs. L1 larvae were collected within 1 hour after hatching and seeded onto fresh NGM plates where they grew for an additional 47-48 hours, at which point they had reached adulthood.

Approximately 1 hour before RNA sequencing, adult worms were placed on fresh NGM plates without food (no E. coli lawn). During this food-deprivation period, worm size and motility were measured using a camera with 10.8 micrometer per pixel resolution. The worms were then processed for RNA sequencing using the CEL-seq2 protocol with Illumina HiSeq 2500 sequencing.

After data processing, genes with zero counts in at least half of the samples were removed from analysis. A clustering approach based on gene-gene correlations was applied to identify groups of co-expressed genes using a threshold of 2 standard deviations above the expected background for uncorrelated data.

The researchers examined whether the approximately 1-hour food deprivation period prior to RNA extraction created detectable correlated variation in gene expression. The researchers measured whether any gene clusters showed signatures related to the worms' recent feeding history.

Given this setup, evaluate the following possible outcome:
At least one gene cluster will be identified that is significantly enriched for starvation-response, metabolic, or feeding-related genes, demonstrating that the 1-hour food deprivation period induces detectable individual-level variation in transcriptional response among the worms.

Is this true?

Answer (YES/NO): NO